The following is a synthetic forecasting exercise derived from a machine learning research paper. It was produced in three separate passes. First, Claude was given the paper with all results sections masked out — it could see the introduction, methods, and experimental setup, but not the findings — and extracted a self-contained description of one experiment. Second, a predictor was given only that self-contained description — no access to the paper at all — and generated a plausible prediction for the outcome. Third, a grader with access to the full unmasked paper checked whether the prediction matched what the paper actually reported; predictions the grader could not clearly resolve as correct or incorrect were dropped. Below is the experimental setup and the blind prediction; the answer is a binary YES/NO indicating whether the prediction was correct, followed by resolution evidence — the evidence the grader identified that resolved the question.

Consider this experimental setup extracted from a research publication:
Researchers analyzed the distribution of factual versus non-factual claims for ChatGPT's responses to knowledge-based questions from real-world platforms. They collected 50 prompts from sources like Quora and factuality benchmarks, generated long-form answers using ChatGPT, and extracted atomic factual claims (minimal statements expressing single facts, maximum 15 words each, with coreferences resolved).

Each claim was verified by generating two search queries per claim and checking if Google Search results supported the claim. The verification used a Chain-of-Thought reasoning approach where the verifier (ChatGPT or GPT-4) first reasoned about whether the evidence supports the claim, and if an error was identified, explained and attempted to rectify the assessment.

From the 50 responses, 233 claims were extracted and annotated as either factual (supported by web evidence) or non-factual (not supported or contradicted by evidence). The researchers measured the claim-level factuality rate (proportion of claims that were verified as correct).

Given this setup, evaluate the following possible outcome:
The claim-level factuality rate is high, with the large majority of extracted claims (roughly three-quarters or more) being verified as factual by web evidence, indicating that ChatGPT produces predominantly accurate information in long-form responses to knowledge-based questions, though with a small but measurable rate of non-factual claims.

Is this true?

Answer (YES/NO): YES